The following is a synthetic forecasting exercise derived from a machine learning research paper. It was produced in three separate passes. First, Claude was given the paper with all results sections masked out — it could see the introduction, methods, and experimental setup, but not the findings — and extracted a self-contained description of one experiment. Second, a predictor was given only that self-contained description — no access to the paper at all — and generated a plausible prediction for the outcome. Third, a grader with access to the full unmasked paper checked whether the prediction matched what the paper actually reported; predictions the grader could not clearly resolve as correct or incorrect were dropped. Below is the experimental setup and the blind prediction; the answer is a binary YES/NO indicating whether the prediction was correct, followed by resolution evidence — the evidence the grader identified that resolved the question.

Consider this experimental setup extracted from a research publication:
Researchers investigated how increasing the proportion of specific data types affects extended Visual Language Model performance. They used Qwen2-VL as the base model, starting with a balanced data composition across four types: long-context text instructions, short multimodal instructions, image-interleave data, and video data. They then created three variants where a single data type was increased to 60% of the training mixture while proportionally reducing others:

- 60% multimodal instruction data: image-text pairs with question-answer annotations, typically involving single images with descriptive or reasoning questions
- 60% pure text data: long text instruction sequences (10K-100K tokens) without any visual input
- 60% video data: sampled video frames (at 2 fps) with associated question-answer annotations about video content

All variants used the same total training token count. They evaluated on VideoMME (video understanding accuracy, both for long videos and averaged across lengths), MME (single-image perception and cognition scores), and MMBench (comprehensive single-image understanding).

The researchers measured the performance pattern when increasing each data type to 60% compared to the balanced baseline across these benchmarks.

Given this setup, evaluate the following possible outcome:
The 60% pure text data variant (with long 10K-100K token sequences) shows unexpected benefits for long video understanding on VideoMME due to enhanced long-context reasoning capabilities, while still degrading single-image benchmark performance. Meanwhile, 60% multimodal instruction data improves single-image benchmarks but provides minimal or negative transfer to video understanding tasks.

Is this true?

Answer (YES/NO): NO